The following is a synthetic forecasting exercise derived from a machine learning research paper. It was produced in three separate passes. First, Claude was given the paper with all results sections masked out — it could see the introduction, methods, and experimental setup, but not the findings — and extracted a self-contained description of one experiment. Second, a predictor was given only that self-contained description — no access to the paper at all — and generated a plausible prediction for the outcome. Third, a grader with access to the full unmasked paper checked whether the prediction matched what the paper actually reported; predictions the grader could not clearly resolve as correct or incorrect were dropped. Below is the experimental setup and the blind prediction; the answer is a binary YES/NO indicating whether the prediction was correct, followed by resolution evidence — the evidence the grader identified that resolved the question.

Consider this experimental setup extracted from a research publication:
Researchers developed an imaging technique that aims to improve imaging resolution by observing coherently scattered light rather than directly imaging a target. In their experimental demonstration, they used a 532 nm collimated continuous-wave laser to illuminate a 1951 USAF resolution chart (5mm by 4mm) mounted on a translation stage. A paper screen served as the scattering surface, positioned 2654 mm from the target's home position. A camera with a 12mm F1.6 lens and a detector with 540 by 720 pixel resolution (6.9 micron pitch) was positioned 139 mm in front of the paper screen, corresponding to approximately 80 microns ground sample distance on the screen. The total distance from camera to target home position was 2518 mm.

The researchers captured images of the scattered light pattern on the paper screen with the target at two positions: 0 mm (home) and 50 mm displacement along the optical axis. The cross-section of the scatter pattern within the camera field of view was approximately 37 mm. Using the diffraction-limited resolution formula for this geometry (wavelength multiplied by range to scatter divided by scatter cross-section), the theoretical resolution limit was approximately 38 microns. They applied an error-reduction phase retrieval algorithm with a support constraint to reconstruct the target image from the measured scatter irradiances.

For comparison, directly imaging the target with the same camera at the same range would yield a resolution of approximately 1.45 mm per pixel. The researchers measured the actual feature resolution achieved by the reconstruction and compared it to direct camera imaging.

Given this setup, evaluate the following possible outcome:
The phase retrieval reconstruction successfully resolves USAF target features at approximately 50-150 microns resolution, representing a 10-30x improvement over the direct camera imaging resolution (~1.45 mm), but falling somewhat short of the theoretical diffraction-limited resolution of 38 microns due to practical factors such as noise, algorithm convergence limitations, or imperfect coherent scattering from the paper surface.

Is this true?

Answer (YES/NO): NO